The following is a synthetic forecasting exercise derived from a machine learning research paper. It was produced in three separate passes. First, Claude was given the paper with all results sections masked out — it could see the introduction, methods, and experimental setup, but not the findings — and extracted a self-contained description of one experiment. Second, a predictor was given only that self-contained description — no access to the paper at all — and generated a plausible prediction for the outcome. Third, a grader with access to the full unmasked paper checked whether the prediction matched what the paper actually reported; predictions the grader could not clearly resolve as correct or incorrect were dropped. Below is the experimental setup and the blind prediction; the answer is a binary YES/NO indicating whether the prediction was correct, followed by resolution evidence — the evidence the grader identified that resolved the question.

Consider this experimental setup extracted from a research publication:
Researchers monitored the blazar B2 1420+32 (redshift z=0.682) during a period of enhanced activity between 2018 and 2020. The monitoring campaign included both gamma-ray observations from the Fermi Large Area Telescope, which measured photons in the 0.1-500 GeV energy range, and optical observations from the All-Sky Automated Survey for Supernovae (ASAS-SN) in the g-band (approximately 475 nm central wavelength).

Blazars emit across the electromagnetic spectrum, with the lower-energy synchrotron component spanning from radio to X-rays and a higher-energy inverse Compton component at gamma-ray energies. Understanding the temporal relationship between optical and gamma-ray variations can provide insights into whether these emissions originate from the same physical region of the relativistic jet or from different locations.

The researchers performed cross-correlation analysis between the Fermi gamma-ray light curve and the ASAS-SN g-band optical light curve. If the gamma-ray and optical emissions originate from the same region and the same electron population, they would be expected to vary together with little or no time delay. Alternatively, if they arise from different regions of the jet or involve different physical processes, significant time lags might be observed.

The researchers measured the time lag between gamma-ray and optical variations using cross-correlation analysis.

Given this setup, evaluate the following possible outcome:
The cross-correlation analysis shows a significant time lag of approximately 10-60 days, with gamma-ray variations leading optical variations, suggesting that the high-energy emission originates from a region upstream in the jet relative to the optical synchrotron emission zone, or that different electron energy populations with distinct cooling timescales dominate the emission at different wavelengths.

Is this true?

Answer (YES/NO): NO